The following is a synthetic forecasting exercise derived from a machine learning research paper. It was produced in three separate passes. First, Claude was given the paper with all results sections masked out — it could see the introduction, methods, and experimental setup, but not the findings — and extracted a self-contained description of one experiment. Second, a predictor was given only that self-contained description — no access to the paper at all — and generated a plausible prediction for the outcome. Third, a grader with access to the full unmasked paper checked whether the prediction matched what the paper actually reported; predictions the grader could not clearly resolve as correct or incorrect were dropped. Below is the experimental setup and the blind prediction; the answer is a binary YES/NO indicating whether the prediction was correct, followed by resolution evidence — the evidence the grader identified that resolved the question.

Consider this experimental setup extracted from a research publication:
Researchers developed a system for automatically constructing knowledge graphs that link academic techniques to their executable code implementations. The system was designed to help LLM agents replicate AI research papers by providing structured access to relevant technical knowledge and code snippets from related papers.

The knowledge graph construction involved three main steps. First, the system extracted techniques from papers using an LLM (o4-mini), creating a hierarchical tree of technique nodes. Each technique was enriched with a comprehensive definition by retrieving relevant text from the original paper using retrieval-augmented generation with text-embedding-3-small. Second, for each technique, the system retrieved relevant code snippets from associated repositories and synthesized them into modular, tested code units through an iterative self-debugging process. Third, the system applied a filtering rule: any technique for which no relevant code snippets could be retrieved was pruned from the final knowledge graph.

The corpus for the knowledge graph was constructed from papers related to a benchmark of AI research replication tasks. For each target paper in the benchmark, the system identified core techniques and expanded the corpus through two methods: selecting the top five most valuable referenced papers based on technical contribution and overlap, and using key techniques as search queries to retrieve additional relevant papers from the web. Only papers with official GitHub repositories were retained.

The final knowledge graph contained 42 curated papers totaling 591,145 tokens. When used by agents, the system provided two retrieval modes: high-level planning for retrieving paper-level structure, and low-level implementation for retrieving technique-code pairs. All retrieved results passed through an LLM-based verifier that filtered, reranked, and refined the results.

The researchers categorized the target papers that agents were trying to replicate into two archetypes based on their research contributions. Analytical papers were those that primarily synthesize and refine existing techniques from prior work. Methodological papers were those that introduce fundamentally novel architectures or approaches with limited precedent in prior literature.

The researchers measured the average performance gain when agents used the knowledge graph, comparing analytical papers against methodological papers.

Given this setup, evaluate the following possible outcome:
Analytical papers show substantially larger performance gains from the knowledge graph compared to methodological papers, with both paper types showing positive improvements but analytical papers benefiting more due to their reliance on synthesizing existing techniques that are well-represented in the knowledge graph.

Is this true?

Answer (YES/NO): YES